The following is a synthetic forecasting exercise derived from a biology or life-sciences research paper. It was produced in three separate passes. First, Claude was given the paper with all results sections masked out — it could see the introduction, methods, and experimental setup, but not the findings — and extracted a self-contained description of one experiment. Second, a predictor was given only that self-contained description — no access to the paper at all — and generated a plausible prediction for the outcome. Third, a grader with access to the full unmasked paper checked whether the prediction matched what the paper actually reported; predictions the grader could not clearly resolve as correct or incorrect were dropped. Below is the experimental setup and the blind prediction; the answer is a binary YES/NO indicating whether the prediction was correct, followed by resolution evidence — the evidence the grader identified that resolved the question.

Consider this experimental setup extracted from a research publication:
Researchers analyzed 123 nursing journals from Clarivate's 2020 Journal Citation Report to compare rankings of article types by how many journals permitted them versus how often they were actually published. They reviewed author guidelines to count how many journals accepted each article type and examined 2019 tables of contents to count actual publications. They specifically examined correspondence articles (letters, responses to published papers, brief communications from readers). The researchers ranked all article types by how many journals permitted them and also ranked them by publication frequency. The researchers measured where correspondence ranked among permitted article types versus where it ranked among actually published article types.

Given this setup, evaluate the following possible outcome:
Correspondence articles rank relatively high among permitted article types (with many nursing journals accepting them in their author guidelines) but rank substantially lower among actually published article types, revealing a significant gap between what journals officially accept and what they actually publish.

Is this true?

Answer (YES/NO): YES